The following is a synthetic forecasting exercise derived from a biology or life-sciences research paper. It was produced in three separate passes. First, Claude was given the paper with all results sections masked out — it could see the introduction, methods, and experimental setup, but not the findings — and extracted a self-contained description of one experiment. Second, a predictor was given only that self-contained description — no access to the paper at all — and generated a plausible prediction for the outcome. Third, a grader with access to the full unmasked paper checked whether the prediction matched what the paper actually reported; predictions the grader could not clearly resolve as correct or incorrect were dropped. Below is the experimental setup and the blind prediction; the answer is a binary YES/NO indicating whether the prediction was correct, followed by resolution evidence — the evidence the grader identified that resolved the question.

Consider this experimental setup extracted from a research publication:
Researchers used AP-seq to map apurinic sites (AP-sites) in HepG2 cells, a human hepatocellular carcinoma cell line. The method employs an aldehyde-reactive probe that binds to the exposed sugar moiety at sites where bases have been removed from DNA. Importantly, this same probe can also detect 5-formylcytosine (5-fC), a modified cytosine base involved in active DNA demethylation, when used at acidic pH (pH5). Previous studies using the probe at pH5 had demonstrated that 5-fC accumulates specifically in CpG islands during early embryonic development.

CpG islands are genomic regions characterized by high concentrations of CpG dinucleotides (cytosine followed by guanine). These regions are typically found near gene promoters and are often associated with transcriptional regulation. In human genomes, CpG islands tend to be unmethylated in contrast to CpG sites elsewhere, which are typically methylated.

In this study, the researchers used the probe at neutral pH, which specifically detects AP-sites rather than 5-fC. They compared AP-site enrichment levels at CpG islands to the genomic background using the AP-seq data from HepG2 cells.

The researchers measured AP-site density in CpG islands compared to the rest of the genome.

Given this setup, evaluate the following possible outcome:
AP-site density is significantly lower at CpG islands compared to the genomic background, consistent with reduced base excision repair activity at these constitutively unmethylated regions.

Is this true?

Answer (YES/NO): YES